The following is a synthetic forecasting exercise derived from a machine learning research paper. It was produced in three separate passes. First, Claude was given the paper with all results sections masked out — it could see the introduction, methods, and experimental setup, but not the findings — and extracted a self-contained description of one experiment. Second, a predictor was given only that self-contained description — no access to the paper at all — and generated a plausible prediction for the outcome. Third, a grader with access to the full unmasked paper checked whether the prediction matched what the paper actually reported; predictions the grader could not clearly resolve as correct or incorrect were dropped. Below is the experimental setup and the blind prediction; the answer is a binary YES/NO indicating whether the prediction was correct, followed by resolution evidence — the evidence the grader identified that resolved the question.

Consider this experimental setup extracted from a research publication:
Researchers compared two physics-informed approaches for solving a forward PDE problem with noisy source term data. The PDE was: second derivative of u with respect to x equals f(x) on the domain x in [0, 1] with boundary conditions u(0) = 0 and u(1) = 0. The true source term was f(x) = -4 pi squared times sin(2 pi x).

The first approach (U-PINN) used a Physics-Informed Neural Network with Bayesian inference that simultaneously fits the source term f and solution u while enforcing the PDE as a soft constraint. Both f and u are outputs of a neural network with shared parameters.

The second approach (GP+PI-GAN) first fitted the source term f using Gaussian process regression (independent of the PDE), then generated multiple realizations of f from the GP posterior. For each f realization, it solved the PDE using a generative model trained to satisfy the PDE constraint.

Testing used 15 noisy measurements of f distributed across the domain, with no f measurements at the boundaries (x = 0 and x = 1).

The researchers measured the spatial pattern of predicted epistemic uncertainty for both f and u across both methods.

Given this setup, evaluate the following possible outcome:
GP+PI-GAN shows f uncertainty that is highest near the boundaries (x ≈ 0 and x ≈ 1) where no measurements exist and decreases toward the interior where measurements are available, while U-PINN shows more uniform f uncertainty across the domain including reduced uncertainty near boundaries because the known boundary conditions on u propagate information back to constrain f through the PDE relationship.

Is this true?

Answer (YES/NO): YES